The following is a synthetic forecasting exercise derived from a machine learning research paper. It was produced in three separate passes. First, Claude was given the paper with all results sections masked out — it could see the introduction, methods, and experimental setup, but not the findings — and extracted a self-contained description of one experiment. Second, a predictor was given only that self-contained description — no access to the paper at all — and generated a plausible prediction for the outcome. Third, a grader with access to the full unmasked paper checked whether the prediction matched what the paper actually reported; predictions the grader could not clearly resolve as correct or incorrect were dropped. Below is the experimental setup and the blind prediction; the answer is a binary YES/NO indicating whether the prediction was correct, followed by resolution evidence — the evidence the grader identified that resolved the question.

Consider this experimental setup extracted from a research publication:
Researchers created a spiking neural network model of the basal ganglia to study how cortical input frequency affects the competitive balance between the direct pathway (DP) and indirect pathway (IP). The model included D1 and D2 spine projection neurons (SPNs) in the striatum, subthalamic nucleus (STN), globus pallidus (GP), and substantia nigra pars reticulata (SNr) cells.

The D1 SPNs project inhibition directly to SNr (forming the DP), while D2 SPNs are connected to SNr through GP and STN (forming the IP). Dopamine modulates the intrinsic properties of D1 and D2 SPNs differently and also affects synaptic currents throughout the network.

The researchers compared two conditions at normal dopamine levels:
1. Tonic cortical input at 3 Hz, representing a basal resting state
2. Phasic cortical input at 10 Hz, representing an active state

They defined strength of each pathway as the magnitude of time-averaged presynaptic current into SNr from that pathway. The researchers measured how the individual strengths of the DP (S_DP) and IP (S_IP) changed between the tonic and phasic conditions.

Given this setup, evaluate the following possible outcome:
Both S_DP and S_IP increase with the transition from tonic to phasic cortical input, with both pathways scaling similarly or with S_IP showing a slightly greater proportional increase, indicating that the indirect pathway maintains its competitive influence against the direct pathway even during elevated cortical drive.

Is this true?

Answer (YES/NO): NO